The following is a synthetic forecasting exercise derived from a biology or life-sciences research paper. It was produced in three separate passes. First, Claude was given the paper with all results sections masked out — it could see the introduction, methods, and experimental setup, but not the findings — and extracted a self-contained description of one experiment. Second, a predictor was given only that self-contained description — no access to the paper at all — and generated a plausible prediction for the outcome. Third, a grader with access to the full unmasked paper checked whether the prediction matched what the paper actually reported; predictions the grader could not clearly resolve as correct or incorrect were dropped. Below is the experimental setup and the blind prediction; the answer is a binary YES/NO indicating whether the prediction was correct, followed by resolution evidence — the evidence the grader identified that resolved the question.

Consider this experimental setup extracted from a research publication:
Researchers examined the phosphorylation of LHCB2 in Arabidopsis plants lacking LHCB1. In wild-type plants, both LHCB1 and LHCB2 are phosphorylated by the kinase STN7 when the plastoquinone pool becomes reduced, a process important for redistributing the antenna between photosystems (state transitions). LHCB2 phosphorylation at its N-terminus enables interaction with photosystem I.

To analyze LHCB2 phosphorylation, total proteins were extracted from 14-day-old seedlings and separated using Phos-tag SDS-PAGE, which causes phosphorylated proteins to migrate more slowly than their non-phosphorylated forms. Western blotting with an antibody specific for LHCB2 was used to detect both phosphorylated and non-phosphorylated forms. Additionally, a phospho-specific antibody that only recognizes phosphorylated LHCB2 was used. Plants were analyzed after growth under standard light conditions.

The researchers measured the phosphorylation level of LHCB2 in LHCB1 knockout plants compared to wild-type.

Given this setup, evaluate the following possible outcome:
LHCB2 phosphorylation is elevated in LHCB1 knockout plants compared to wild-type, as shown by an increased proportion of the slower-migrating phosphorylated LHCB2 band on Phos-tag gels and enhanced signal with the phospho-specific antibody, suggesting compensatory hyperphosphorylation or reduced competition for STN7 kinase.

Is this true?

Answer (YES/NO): NO